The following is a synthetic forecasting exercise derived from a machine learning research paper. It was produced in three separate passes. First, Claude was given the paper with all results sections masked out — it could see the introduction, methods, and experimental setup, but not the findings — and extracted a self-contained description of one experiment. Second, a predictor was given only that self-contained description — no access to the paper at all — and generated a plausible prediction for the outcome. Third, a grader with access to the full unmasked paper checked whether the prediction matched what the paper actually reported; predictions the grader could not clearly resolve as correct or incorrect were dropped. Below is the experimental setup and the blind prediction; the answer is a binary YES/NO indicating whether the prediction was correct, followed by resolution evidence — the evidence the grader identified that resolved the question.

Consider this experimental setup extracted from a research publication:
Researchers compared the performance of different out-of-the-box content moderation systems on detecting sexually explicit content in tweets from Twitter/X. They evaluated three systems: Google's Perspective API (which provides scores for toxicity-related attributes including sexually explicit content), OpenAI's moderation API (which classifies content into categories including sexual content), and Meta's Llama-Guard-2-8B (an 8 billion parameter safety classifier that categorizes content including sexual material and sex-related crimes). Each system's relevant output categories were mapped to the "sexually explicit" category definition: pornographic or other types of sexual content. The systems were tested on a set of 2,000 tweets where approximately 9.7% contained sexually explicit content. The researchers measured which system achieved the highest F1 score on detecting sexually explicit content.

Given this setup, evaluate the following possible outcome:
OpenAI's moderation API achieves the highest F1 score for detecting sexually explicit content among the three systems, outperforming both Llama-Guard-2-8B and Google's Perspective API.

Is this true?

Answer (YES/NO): NO